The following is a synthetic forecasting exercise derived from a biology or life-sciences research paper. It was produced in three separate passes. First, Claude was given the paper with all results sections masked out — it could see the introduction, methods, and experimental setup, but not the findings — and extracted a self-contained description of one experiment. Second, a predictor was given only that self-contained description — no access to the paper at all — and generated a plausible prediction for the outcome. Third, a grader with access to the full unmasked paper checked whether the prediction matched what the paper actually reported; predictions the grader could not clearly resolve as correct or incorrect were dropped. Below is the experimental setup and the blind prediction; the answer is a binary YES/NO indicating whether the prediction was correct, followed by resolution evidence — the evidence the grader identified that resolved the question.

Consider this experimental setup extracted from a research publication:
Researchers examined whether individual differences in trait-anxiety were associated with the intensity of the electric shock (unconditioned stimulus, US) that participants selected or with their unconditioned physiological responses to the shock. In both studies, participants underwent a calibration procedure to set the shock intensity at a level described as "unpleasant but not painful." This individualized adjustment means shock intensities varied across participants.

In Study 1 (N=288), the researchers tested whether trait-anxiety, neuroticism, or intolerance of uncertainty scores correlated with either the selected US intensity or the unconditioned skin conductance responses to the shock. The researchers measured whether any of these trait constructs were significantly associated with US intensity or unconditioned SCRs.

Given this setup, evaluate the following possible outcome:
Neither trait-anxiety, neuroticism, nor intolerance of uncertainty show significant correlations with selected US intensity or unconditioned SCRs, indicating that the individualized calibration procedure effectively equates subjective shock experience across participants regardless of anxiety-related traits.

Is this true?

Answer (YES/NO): YES